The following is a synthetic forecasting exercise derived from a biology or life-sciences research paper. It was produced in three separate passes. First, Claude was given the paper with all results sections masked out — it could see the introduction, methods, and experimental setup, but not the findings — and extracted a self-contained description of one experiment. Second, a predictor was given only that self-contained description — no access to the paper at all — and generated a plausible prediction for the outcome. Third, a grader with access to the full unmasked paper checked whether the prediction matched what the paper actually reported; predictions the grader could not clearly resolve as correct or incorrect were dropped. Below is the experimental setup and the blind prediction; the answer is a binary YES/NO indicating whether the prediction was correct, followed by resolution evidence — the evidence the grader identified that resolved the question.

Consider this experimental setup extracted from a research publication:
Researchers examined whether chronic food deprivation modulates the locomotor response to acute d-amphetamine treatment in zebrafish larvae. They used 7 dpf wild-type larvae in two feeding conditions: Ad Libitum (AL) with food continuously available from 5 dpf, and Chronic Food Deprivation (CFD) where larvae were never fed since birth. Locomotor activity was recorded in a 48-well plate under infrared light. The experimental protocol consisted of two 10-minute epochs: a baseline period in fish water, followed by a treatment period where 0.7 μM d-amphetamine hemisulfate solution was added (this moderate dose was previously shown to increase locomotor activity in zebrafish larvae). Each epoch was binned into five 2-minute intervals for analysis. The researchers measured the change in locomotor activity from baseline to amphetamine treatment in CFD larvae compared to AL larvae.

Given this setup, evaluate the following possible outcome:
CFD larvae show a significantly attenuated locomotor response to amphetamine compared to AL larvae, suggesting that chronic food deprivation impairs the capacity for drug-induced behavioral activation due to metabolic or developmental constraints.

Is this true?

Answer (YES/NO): NO